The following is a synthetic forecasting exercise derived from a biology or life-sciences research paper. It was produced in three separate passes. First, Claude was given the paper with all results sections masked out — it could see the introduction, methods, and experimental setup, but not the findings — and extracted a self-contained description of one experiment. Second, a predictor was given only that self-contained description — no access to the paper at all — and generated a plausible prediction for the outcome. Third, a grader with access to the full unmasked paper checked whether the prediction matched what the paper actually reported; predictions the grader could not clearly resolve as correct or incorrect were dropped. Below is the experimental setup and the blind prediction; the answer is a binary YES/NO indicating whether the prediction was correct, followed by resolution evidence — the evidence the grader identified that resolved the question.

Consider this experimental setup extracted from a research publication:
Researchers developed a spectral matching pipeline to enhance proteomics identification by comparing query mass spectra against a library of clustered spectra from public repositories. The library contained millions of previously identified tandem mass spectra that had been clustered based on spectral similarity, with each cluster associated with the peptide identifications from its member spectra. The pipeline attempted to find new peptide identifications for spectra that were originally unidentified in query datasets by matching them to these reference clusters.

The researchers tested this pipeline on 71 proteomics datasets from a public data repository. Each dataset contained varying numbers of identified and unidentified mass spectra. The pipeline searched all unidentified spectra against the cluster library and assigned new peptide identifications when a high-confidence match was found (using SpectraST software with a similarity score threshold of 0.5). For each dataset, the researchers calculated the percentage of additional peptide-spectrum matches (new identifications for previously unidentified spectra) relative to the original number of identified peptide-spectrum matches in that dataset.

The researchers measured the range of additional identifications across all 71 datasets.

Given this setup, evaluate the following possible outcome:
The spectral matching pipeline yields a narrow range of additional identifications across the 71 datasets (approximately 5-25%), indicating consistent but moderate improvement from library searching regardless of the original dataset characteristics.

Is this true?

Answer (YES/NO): NO